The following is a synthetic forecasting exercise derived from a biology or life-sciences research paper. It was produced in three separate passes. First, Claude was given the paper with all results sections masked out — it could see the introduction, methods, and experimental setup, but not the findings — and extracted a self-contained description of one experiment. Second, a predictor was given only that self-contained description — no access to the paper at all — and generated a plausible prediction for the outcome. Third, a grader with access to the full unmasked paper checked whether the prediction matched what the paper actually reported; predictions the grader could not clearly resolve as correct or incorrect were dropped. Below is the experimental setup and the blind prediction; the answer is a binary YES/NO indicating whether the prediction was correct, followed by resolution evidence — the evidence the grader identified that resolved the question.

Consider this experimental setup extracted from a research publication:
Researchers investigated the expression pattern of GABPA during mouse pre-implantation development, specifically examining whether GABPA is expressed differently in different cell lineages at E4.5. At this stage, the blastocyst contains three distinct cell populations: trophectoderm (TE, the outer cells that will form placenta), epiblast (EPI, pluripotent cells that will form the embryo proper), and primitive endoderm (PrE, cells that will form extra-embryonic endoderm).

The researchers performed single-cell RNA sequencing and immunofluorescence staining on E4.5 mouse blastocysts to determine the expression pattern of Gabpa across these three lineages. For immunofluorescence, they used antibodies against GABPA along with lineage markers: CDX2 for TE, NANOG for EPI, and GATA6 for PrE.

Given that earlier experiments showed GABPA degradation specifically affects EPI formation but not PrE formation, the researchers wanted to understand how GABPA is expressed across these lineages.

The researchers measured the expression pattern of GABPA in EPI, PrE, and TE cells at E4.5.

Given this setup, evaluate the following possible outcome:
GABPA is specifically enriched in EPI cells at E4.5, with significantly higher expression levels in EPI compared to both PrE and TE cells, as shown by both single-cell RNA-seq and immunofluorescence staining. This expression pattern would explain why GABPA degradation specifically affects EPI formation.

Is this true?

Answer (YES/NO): NO